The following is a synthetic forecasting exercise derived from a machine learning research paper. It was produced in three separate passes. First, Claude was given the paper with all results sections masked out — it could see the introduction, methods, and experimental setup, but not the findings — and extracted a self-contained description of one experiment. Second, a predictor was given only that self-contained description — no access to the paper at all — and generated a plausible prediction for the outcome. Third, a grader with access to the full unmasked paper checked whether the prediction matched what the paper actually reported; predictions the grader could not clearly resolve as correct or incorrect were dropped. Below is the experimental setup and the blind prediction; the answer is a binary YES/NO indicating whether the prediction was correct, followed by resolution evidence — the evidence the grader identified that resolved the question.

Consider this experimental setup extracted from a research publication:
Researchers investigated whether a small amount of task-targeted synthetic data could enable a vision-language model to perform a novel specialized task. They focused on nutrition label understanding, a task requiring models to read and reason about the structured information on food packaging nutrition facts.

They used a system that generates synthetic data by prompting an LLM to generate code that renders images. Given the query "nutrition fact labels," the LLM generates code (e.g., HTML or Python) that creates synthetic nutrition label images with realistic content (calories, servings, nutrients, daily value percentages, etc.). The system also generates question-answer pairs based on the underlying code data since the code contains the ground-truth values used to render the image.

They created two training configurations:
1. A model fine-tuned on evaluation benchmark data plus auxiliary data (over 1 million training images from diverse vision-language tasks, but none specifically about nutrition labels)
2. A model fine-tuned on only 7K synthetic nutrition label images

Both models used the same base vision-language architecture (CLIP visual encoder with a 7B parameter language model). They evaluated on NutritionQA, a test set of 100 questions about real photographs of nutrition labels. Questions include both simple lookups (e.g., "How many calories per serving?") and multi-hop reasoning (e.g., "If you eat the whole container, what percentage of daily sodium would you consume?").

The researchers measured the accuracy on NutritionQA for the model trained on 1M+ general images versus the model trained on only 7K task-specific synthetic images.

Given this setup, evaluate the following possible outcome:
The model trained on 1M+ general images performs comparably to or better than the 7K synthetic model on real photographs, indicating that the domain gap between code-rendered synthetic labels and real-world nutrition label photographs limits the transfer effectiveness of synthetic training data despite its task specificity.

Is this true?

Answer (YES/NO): NO